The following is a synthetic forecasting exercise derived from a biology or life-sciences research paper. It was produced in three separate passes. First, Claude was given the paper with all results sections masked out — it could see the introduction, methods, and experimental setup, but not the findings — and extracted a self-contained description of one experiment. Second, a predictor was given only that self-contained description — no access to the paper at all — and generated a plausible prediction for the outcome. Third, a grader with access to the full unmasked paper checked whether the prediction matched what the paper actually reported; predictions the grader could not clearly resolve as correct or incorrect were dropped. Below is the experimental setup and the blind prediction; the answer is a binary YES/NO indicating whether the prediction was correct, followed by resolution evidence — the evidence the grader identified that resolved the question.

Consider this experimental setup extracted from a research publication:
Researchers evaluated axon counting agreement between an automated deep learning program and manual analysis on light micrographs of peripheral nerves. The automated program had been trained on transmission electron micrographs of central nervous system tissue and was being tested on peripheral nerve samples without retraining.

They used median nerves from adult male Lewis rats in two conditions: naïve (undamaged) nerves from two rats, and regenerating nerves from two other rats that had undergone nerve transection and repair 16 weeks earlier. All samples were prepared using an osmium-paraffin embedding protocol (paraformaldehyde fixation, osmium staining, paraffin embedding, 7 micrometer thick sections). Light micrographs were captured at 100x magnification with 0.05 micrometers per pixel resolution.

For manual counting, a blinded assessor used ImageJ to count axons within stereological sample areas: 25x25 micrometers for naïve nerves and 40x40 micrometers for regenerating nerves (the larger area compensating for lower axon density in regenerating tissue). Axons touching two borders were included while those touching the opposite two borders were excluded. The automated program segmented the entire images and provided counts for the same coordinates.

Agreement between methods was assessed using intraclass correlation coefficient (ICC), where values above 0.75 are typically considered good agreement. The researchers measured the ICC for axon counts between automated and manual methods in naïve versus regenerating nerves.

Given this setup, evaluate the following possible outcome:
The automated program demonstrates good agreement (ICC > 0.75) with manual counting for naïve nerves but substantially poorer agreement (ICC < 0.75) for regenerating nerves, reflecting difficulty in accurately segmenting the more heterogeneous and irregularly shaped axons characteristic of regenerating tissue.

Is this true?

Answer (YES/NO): YES